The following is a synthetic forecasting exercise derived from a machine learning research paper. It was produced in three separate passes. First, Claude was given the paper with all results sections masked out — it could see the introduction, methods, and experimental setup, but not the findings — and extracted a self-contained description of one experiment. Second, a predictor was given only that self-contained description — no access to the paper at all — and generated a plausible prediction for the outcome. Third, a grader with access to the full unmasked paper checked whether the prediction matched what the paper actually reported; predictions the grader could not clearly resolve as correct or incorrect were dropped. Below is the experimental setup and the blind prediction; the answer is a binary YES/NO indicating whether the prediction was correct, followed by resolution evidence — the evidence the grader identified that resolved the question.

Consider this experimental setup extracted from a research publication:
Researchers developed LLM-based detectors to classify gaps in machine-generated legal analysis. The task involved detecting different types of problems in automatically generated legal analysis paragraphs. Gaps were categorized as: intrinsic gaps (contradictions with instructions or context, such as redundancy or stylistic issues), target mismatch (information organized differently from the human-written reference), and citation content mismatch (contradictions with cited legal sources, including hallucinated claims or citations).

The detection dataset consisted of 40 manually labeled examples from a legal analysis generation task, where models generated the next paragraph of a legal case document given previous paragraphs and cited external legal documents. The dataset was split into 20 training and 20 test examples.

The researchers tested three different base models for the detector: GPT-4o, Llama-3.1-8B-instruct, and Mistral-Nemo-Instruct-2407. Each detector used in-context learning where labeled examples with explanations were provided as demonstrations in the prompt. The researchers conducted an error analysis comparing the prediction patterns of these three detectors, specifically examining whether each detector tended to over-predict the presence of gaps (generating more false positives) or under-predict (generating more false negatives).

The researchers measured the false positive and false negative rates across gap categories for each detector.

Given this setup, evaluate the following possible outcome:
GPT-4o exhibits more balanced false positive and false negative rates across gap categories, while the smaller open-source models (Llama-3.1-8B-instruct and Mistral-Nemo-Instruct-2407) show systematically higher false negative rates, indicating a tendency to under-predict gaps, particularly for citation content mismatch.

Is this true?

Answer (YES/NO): NO